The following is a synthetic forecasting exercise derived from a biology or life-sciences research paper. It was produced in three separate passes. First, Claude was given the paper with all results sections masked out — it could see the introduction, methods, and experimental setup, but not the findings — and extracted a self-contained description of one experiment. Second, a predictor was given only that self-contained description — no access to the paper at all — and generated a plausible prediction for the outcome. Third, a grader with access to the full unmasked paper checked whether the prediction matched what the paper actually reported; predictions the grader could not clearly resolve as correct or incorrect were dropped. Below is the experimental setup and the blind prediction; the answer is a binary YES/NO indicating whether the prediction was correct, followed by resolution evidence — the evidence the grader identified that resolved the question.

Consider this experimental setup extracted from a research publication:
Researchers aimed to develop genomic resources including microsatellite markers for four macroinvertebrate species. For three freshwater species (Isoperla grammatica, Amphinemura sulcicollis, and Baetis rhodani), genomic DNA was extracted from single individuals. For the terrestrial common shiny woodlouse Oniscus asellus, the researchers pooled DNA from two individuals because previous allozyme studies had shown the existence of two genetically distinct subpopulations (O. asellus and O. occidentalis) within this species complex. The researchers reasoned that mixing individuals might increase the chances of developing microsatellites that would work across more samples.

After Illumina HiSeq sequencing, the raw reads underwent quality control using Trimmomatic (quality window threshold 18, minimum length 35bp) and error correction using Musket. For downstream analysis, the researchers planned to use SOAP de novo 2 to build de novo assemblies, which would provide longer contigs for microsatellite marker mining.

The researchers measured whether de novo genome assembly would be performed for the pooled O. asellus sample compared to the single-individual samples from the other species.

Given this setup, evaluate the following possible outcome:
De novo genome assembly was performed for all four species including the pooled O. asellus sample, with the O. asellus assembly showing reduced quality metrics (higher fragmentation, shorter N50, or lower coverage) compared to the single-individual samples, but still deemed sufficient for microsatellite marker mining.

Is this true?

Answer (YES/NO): NO